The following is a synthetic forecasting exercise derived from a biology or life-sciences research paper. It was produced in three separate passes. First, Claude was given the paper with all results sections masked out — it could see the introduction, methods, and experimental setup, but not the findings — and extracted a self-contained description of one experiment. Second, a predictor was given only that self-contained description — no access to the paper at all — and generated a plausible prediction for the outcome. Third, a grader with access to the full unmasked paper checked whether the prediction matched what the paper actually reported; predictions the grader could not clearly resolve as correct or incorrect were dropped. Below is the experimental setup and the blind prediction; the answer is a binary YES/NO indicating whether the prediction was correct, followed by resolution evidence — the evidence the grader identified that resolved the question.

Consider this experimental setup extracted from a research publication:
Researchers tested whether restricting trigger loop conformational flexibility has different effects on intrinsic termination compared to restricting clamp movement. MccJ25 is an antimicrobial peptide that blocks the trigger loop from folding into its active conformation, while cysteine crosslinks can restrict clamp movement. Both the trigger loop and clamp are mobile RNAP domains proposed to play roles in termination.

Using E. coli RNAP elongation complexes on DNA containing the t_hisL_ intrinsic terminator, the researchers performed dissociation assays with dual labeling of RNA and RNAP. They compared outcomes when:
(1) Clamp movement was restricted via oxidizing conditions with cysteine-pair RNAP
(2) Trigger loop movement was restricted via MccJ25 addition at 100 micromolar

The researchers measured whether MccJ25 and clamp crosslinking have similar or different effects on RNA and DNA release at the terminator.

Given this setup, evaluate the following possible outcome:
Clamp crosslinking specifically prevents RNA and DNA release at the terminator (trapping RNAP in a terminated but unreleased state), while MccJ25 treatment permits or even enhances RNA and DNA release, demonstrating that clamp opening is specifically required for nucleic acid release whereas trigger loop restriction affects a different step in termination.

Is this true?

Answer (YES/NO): NO